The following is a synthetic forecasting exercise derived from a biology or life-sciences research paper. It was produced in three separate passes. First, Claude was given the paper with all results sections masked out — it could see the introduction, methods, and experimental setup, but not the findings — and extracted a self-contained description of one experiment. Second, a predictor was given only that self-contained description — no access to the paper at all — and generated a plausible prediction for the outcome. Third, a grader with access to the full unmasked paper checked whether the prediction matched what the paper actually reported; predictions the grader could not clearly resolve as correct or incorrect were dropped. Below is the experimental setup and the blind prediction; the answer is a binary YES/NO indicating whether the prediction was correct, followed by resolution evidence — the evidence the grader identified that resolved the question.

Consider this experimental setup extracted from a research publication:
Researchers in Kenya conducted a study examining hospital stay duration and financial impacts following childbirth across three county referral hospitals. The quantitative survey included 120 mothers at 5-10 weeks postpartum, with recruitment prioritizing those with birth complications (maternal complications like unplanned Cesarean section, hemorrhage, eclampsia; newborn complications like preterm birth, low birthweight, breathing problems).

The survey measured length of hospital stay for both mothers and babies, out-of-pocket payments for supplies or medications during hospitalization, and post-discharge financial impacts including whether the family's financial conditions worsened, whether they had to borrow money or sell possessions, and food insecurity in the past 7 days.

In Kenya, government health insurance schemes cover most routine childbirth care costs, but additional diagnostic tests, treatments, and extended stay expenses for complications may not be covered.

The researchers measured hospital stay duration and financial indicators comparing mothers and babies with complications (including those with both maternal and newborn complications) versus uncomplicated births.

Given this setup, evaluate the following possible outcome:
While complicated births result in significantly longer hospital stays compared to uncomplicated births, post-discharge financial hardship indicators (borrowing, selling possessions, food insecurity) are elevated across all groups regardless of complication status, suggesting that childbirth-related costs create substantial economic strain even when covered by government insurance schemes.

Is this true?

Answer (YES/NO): NO